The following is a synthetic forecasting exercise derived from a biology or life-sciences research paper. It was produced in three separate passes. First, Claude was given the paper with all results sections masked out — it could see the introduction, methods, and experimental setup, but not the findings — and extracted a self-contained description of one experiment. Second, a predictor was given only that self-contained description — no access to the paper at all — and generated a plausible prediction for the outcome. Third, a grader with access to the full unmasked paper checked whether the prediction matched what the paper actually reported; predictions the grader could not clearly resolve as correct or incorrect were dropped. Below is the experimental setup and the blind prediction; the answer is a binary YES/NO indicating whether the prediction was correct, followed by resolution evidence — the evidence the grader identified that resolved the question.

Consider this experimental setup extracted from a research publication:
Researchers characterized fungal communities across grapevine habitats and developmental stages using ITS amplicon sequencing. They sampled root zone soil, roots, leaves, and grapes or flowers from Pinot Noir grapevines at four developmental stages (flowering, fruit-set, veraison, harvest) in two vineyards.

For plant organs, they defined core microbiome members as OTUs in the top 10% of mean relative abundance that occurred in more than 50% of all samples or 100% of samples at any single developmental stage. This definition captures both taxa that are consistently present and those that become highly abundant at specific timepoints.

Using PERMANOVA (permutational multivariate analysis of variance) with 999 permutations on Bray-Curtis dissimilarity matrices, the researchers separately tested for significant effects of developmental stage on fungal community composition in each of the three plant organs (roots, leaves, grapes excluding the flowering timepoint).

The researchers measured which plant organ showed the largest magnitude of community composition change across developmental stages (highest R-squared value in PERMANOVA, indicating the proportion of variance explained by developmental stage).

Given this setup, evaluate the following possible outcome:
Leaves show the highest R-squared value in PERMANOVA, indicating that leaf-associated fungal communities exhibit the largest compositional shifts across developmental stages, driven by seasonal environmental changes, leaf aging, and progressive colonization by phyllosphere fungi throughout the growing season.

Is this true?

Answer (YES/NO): NO